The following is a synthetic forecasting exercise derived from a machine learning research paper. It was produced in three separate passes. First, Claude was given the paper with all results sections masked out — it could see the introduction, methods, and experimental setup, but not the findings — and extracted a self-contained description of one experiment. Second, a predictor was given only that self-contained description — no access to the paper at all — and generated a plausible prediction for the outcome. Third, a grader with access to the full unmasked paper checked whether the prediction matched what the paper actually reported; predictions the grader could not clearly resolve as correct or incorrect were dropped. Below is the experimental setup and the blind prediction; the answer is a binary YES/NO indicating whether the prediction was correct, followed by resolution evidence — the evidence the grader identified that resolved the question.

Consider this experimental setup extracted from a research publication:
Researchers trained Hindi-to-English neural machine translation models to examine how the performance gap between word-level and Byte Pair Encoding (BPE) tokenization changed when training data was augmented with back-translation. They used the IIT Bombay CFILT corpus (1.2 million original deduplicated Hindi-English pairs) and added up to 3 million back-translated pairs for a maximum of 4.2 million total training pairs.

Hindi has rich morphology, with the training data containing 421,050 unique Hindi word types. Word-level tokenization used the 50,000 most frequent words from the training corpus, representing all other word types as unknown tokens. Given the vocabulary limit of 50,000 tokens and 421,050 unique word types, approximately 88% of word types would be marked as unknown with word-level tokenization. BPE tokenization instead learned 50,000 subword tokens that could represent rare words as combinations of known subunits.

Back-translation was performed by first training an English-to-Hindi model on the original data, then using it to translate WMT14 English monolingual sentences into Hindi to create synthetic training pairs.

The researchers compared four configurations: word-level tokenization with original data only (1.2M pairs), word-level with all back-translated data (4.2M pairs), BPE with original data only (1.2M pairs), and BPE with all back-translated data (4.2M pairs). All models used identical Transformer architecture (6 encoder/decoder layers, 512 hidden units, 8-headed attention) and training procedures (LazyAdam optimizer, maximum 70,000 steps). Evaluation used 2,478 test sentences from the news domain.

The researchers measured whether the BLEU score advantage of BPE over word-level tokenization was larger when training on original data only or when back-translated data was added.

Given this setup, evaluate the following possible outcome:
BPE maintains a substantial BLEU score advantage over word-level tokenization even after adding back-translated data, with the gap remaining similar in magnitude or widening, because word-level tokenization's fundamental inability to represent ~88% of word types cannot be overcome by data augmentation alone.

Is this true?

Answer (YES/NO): YES